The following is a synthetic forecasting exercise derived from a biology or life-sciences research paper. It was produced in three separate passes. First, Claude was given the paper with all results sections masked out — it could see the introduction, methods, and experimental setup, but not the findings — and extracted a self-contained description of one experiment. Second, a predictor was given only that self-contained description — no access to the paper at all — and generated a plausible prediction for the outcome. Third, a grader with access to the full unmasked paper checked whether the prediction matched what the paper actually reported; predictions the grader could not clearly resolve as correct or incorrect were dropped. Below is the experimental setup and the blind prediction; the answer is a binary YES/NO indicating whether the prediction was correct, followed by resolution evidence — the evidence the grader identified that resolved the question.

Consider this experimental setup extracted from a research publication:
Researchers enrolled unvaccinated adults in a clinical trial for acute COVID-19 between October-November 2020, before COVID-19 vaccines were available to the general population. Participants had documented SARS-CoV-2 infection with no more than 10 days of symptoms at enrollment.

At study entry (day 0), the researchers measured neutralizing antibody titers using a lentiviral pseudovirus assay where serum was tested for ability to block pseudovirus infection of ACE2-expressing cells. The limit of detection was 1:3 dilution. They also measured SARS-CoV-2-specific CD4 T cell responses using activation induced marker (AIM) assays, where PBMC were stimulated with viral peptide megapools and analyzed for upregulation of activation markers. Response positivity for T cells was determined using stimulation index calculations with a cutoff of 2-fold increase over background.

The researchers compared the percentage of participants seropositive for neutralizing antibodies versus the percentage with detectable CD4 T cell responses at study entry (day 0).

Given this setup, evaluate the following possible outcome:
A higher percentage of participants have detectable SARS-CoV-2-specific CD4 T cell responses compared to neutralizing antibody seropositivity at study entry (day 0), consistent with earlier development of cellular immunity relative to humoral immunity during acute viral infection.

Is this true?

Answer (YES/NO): YES